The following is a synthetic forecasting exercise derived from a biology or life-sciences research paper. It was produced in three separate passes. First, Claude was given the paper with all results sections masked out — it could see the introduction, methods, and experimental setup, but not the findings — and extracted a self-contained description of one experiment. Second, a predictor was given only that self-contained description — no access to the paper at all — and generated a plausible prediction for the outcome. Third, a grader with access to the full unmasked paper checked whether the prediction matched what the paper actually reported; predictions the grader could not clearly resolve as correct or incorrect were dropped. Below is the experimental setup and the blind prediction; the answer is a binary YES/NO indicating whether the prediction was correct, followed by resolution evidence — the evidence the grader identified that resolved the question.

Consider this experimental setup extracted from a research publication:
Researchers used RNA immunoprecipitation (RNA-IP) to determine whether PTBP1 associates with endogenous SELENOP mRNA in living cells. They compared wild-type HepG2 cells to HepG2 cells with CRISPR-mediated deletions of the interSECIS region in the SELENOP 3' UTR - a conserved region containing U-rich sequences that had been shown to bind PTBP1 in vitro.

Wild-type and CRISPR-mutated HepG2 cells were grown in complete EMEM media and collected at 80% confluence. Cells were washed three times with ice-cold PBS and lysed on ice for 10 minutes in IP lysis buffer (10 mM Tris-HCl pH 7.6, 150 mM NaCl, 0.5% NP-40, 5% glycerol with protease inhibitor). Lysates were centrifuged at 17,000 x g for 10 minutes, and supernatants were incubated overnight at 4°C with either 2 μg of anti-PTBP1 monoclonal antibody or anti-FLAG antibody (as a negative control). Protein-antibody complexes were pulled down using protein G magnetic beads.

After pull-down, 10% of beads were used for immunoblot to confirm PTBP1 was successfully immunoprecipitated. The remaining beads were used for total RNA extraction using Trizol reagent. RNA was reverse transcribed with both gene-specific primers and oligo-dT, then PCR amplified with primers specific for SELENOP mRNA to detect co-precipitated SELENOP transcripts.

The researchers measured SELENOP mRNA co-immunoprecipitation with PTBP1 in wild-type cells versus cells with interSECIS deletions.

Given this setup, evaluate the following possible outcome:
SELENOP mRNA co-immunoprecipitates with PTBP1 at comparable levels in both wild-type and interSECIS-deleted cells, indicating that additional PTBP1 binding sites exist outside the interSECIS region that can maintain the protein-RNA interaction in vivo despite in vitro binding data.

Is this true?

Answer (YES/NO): NO